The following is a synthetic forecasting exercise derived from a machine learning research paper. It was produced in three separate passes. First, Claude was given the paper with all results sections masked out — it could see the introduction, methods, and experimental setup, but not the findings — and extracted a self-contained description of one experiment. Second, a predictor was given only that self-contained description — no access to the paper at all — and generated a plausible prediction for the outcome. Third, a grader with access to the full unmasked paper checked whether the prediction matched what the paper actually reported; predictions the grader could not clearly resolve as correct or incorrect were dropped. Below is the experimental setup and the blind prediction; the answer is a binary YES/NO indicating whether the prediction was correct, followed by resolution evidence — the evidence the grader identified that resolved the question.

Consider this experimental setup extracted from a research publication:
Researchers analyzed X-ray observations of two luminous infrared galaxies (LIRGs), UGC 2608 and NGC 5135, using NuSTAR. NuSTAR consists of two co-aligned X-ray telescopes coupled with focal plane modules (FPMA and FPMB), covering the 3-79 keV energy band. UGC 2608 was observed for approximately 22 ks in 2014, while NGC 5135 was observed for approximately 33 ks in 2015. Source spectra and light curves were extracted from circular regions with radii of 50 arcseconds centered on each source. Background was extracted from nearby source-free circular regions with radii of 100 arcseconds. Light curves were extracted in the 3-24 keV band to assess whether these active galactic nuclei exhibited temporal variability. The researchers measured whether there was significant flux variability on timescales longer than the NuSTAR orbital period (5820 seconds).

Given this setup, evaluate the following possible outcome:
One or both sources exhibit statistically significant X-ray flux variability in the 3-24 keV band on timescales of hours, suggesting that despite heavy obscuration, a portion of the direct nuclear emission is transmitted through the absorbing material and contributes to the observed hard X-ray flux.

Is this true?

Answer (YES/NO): NO